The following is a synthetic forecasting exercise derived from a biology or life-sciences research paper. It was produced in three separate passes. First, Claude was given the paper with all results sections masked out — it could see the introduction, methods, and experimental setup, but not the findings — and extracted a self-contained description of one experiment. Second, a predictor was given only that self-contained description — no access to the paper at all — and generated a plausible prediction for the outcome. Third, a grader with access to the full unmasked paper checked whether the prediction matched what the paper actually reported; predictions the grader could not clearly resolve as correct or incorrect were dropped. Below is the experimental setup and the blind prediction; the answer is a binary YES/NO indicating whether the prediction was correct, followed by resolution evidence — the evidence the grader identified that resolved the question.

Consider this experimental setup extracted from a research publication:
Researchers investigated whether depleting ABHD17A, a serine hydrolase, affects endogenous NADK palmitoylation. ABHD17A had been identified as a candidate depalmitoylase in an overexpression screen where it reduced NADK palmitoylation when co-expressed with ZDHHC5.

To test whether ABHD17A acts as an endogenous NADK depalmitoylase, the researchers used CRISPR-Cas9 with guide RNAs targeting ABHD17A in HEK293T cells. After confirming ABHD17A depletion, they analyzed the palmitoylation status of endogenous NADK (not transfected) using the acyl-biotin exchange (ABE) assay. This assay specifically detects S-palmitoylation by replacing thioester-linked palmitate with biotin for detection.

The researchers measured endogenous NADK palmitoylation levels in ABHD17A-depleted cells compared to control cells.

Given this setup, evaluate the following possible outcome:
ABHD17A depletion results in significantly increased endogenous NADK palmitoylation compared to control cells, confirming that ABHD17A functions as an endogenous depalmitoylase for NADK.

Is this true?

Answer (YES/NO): YES